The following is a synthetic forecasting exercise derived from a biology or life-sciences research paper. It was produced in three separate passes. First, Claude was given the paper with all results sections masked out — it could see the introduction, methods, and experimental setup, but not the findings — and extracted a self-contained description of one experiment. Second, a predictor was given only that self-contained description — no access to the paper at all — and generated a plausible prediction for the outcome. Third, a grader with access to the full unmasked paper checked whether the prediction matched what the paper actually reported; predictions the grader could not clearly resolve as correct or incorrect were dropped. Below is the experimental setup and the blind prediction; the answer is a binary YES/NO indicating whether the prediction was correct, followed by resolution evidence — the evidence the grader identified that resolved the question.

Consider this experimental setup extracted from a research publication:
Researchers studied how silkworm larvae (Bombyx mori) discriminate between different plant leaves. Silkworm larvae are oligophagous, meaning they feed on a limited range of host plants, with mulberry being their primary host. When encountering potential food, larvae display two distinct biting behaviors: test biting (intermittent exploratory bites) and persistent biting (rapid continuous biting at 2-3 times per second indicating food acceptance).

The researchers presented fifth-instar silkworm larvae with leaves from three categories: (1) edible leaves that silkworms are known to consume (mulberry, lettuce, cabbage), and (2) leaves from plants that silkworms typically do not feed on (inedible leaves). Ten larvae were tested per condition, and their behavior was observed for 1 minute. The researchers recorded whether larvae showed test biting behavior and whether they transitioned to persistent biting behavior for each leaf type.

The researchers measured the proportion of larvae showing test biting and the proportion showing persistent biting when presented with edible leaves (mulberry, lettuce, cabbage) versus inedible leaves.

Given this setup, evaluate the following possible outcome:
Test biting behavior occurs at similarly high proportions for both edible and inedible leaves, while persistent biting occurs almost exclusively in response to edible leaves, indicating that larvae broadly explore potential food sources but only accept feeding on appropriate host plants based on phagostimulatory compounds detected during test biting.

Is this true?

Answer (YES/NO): NO